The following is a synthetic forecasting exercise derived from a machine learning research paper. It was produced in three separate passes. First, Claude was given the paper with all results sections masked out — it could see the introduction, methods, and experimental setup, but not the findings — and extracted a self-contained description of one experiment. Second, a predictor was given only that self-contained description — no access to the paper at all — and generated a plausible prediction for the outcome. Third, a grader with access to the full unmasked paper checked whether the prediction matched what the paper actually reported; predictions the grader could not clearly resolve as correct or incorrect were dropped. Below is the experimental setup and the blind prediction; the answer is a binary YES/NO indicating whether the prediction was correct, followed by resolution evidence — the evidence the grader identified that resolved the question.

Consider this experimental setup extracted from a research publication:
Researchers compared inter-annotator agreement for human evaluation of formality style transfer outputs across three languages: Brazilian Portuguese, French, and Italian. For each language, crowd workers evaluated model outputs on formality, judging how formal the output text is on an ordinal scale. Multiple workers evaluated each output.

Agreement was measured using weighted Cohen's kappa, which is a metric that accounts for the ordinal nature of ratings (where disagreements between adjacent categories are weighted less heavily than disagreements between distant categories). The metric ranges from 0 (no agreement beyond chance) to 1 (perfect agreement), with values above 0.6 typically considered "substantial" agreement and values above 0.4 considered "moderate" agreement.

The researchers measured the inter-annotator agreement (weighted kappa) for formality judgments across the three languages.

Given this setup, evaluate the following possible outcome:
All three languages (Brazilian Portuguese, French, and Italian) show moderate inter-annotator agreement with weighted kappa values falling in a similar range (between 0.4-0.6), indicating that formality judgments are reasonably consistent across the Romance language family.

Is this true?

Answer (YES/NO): NO